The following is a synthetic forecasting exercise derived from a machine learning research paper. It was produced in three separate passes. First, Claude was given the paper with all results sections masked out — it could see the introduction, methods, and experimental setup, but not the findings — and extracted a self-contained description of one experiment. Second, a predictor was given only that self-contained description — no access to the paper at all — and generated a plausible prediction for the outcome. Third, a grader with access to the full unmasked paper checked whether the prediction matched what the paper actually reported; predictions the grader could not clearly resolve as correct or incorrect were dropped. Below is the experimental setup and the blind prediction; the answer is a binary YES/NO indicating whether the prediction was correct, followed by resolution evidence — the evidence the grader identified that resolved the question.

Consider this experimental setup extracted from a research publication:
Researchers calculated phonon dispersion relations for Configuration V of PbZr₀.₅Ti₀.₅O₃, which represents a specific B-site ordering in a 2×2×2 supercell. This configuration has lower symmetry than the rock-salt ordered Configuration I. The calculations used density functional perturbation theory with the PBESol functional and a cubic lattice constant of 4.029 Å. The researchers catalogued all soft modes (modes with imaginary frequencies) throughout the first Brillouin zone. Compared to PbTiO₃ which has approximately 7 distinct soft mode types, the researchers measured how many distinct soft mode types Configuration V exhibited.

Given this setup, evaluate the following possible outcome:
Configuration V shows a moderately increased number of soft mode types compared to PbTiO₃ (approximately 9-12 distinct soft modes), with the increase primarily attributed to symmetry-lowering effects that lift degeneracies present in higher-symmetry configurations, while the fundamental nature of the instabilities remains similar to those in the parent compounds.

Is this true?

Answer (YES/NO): NO